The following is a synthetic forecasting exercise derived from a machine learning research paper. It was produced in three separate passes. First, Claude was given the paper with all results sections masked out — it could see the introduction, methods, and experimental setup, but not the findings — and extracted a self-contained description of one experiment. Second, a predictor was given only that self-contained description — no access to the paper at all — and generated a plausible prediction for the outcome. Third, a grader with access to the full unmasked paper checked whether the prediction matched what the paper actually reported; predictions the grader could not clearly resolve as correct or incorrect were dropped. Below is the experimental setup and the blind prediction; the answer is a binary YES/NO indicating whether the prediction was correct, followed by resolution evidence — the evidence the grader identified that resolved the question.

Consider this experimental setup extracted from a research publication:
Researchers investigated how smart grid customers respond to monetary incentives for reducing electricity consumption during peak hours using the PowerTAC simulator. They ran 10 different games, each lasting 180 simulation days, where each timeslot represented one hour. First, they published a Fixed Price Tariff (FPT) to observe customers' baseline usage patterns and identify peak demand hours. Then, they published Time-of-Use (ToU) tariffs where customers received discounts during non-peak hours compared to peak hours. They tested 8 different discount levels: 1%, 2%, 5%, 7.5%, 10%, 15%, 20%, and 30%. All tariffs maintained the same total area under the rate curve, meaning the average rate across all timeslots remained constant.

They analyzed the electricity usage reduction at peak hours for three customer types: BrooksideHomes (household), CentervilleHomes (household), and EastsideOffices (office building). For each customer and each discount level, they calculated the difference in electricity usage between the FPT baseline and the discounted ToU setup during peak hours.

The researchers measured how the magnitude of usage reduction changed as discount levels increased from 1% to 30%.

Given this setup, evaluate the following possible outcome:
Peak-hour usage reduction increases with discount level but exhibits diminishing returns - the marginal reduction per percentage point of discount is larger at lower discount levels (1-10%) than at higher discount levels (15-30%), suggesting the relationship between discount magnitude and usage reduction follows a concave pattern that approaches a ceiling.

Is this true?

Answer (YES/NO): YES